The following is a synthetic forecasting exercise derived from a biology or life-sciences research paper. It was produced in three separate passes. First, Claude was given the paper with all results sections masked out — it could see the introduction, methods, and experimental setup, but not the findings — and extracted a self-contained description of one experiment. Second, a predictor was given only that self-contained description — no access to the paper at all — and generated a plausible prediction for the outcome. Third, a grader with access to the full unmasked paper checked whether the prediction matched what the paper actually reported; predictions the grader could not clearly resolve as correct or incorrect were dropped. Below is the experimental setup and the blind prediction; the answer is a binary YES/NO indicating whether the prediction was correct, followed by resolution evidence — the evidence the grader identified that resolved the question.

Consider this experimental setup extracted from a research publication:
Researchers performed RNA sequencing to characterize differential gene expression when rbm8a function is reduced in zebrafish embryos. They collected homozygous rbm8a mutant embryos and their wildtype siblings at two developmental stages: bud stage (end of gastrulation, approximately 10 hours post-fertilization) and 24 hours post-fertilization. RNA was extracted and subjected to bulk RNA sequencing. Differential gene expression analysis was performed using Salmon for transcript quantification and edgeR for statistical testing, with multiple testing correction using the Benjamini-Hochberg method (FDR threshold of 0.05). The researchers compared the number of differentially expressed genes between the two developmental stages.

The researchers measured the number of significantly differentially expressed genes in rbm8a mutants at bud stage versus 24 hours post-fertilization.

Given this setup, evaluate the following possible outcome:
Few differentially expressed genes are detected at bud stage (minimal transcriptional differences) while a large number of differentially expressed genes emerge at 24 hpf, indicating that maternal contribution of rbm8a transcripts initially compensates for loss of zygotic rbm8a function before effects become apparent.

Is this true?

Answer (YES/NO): NO